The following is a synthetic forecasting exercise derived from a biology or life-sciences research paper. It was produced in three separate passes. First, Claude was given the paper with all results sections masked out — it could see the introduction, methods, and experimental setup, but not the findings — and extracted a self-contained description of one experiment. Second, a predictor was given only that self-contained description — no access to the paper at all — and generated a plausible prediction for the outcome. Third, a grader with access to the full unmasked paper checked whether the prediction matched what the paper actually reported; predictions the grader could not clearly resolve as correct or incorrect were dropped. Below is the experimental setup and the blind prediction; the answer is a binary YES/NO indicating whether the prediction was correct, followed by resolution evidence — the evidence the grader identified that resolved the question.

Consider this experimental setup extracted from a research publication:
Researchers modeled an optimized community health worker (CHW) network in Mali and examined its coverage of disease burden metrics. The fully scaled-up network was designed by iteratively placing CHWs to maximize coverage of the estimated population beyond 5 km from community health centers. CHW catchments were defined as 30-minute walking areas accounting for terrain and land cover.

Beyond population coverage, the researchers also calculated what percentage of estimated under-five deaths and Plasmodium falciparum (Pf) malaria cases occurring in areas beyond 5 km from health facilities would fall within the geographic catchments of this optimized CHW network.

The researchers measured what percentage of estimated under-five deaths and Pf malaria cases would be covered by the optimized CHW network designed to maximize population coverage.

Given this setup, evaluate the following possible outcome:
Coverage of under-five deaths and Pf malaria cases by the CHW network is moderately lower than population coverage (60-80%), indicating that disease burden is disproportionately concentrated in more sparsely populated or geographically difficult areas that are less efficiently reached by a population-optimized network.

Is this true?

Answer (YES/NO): NO